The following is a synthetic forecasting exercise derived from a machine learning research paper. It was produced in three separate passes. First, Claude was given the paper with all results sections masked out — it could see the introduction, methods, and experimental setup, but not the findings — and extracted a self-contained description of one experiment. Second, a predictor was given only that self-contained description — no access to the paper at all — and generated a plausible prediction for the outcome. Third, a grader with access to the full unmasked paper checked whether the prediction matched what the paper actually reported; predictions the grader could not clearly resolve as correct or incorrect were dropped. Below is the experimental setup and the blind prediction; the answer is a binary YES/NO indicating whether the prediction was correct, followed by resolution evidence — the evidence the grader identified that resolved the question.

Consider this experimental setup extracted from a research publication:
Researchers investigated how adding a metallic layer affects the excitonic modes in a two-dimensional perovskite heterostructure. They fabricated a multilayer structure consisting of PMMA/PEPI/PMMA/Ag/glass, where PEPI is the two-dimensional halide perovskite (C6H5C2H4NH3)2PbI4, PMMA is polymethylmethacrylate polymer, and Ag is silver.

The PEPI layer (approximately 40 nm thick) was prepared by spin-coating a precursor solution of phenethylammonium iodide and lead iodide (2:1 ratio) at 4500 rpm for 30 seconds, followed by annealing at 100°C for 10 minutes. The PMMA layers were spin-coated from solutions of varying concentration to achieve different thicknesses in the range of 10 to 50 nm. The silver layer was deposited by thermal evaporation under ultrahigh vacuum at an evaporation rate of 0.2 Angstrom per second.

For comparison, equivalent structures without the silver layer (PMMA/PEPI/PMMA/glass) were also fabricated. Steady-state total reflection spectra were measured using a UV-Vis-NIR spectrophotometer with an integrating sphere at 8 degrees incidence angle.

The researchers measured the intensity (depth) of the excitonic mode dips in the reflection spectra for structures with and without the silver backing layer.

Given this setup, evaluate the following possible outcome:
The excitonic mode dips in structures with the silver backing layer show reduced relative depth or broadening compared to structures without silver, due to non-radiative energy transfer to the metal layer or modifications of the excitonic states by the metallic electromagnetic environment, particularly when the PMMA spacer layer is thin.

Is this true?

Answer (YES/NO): NO